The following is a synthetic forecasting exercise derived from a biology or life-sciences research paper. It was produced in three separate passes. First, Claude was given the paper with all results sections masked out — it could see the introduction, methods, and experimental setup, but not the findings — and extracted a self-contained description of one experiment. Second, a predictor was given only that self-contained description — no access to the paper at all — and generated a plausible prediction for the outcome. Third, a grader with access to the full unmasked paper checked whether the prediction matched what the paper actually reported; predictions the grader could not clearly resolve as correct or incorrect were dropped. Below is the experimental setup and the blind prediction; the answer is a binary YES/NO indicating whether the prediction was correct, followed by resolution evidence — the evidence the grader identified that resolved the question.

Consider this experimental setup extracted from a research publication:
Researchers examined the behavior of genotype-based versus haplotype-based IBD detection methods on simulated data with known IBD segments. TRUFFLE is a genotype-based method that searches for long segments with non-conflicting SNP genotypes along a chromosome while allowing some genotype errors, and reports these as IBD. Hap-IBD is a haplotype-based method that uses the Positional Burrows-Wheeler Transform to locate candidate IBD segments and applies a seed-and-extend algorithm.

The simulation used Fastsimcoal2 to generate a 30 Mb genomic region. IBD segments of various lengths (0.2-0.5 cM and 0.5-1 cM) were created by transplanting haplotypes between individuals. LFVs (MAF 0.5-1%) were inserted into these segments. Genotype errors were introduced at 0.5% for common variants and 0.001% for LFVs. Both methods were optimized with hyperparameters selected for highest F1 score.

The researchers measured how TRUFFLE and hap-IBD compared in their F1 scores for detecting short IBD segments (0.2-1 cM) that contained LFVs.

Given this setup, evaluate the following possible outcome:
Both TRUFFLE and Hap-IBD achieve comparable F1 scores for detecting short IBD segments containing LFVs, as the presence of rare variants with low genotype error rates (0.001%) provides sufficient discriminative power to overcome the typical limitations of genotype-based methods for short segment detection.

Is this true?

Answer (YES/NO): NO